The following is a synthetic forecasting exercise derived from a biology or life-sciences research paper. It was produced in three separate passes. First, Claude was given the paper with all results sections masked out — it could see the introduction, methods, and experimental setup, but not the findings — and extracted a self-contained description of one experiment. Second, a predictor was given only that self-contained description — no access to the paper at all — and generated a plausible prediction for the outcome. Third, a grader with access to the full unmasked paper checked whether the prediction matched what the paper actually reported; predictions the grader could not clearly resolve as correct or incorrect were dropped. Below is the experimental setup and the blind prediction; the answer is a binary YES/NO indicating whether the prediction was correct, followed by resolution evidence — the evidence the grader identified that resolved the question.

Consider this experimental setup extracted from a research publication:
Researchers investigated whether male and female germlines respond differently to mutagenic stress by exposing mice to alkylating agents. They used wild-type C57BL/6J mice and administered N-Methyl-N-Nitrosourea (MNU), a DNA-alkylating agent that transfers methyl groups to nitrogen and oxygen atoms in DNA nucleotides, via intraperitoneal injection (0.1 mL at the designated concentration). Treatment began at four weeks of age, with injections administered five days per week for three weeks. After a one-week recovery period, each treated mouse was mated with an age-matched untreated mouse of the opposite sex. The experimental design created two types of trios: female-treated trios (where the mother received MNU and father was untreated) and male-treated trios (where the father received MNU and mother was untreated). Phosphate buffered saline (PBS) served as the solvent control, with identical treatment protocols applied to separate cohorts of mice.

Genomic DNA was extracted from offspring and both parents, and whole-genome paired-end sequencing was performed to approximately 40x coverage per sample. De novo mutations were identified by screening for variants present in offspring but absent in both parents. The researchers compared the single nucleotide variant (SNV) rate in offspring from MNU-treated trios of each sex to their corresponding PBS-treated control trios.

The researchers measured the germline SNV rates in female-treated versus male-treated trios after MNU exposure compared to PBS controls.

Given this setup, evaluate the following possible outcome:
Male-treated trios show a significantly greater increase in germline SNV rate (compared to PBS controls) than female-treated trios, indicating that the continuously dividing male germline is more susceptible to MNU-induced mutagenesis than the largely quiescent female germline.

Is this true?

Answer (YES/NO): NO